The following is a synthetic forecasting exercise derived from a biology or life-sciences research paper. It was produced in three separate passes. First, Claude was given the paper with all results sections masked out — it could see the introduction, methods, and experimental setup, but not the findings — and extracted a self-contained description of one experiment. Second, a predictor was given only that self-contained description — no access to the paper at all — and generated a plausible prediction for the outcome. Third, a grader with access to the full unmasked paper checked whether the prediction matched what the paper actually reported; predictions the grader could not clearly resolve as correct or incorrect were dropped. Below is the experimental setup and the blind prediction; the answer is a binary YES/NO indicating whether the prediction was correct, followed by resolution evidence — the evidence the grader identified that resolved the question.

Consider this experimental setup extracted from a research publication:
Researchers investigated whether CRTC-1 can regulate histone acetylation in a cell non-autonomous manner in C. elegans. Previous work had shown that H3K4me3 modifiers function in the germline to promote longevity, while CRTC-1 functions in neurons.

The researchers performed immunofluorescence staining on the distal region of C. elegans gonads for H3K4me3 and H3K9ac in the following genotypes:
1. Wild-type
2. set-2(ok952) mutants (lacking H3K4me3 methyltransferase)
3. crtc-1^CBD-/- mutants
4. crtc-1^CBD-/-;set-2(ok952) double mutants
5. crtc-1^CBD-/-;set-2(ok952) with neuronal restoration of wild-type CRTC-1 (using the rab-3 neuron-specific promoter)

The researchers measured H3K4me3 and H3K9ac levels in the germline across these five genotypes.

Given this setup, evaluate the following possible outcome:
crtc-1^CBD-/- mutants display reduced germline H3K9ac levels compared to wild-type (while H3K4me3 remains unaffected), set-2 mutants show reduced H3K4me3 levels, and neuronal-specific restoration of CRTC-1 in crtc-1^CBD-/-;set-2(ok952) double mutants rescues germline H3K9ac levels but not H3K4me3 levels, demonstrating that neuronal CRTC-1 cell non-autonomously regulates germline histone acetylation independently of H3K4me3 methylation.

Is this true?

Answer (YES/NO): YES